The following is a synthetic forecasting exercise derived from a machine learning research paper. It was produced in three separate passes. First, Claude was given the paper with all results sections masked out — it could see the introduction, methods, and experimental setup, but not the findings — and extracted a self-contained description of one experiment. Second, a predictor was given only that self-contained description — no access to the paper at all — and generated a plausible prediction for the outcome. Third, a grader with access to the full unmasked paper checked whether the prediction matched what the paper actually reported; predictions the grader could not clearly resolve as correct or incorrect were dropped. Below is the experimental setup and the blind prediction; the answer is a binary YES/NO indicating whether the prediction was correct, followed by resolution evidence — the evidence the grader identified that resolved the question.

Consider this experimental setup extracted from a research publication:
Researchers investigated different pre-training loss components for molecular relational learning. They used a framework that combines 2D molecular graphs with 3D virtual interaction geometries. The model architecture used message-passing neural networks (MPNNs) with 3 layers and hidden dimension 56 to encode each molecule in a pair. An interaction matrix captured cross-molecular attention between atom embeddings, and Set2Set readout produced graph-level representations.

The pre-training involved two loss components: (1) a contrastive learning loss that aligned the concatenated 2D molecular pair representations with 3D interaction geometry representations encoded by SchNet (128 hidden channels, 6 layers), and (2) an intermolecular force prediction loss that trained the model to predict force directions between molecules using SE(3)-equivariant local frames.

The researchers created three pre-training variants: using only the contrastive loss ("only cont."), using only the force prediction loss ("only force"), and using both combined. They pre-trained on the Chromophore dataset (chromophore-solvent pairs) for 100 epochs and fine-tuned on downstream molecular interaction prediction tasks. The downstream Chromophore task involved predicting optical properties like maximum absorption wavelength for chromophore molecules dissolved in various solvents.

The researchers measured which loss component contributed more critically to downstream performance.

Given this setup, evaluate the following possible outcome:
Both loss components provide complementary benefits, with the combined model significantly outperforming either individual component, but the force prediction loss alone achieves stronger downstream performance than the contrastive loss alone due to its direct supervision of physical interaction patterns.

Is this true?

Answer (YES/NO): NO